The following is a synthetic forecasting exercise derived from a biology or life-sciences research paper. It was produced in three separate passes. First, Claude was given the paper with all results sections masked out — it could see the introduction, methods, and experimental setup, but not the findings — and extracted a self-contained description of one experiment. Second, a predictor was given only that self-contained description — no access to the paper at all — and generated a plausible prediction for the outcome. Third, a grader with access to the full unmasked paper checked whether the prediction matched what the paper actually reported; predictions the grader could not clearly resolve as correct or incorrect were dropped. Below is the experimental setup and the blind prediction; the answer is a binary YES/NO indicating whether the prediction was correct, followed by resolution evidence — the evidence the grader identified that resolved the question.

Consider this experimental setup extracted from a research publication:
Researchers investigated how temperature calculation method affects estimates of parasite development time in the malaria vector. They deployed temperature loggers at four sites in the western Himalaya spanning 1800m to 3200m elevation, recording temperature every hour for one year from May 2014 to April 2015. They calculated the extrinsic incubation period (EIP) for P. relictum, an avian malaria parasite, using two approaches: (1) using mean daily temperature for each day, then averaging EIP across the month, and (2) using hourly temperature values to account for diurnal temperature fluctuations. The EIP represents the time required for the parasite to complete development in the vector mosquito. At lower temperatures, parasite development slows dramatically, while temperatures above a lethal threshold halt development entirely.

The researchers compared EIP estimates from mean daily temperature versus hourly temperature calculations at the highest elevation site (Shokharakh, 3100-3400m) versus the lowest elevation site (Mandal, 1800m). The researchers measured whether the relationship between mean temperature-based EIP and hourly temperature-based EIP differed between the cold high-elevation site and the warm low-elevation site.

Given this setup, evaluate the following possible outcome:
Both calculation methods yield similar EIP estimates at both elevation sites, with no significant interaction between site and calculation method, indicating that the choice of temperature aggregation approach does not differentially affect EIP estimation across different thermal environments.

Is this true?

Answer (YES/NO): NO